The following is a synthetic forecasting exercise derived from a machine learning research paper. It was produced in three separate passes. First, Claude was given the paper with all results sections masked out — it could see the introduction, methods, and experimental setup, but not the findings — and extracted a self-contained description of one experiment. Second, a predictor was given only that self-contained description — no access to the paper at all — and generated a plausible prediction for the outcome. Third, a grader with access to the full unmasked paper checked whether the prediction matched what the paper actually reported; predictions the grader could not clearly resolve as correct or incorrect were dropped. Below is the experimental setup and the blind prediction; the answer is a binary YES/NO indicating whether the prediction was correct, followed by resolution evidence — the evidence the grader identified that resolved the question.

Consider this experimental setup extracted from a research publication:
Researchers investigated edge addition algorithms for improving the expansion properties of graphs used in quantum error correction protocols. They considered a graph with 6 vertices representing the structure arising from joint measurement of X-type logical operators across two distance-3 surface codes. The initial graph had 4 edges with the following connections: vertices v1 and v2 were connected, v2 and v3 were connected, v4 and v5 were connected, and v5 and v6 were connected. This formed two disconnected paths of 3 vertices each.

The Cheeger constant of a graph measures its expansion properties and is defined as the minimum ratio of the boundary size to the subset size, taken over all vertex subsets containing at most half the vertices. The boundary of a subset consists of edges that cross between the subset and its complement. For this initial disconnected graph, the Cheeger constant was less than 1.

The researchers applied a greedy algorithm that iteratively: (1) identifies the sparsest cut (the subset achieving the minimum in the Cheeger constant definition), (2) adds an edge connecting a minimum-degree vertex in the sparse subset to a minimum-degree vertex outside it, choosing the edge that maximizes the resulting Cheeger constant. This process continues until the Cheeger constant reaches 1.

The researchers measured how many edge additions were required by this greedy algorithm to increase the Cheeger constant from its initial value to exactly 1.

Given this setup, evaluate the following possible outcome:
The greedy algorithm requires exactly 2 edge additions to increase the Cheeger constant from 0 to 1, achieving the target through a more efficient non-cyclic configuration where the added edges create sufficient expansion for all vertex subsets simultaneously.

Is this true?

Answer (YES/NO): NO